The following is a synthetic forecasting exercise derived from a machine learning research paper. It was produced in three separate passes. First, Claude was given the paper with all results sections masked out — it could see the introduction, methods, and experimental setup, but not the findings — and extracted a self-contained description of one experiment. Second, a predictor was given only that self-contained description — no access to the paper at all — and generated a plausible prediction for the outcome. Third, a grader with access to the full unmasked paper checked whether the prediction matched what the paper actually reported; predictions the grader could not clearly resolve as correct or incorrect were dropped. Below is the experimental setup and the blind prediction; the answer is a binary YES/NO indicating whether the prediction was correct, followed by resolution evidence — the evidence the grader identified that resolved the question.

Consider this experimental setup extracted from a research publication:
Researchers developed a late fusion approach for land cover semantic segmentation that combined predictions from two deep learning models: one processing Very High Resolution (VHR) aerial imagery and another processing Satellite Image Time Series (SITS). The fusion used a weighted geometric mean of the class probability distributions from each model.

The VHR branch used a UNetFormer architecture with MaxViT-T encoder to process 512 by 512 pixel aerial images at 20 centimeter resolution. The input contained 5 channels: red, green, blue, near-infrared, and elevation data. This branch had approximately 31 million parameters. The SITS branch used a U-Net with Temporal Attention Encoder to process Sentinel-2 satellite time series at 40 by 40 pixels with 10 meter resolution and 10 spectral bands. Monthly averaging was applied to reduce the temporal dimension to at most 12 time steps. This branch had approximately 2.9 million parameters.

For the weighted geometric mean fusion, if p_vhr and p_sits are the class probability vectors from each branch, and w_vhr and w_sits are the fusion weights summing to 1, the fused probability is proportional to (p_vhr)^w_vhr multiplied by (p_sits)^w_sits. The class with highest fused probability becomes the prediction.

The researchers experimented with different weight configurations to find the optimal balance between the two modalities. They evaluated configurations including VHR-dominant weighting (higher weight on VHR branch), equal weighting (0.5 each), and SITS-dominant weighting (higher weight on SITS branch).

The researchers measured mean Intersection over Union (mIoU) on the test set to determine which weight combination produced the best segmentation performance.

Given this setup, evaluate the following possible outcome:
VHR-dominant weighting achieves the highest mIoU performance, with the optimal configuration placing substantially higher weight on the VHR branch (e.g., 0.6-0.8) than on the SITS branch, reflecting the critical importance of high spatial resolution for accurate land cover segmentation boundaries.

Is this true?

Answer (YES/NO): YES